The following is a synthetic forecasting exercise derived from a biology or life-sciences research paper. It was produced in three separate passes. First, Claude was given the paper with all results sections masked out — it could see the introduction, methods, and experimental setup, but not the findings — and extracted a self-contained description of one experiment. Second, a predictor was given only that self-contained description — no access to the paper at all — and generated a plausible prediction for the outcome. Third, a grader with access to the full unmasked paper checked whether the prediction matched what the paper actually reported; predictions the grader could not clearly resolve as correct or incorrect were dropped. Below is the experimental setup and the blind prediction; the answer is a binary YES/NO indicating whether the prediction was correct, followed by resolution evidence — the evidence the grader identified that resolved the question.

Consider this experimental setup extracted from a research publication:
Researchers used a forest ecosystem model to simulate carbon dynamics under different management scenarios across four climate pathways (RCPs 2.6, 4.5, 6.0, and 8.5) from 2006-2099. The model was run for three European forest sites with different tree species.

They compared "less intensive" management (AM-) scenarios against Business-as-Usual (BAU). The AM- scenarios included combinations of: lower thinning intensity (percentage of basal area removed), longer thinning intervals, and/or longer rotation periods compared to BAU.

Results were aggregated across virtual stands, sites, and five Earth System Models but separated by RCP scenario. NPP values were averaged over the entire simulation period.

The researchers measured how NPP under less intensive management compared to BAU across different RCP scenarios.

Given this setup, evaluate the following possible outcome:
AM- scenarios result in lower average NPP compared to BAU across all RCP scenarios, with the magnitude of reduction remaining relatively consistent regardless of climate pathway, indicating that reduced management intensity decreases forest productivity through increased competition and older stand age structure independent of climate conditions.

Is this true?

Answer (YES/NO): YES